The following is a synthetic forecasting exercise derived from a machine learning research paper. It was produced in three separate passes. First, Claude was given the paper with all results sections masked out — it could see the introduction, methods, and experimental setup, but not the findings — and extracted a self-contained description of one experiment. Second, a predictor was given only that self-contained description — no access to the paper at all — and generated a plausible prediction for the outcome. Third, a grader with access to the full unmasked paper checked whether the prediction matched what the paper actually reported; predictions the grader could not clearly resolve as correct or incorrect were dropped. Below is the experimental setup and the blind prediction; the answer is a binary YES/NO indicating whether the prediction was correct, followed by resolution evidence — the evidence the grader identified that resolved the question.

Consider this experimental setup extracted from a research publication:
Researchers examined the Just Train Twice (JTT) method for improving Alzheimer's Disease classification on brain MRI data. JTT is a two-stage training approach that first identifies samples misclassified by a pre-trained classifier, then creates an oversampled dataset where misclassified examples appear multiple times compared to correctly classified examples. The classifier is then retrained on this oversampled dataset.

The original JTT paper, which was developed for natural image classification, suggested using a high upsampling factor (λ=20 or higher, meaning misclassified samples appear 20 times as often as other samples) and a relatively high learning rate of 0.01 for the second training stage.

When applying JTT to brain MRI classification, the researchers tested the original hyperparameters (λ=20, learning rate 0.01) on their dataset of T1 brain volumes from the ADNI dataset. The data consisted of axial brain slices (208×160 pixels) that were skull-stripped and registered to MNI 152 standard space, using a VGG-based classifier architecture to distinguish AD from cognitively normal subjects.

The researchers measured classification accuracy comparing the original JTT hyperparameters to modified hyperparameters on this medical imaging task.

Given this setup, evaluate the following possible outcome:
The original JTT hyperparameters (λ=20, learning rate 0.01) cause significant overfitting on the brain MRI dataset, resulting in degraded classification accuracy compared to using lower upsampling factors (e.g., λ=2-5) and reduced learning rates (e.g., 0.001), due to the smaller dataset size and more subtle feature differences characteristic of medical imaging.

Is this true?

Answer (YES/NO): NO